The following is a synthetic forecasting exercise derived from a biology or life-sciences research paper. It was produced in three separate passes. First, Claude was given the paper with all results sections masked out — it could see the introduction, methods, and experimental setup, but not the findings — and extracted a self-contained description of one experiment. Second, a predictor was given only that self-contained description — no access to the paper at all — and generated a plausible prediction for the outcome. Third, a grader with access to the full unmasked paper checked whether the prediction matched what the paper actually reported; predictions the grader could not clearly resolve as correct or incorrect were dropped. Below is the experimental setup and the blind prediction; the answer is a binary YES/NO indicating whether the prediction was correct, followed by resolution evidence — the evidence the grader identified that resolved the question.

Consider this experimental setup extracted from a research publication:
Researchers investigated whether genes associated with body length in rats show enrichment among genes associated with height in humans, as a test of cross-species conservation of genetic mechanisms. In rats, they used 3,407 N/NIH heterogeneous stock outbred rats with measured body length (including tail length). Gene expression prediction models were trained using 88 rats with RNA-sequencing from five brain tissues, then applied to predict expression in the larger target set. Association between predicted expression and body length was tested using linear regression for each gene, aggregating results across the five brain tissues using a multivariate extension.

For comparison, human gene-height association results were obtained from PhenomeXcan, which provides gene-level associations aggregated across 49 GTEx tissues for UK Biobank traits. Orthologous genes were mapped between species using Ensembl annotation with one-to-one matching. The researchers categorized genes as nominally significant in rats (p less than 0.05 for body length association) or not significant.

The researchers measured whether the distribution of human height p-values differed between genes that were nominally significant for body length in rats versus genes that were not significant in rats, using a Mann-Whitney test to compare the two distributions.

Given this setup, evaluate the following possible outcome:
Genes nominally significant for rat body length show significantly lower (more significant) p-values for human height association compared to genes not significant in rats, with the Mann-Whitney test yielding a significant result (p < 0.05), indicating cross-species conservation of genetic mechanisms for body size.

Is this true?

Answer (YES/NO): YES